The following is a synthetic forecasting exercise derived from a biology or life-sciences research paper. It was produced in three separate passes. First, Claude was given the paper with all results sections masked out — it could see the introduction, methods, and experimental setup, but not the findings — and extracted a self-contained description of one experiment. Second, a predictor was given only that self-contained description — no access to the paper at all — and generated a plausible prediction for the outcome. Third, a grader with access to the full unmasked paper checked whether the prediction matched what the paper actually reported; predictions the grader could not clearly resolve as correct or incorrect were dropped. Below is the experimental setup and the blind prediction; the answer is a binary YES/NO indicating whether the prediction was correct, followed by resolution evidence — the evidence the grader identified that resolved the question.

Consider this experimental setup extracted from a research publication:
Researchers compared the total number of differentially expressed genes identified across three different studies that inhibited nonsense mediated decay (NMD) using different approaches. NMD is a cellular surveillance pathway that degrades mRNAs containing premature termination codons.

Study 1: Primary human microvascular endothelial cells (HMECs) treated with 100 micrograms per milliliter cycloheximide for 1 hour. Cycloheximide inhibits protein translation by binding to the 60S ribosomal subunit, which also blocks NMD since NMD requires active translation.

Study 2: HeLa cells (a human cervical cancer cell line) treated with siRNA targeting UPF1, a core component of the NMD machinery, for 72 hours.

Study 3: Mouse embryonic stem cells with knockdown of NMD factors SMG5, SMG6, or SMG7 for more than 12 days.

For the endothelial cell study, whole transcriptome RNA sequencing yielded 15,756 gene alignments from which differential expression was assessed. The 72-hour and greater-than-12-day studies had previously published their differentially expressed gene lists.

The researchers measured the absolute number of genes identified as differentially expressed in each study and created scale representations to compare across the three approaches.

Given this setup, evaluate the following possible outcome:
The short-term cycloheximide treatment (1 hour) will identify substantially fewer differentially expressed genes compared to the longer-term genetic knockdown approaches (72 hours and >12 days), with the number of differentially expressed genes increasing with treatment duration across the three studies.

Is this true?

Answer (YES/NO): NO